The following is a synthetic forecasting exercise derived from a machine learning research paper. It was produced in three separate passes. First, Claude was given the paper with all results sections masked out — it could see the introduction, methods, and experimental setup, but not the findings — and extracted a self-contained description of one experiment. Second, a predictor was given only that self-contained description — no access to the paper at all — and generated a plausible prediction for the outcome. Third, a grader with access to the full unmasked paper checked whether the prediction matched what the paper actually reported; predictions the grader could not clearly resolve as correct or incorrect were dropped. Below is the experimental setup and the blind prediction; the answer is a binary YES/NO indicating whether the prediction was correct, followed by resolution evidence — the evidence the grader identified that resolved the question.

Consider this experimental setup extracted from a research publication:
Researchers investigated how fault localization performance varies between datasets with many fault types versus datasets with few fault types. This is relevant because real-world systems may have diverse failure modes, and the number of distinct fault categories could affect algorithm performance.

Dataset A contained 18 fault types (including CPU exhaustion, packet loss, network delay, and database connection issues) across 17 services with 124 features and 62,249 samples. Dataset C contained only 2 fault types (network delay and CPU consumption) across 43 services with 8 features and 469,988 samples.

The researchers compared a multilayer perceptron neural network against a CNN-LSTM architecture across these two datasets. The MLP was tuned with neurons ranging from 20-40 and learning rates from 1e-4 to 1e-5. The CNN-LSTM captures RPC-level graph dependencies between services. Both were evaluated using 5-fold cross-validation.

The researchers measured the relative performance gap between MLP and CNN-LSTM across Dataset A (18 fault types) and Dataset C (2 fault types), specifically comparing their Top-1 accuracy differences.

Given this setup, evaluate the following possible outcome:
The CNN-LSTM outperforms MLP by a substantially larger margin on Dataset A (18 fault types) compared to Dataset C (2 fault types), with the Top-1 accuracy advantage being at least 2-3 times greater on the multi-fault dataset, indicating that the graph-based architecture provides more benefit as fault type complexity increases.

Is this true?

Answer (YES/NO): NO